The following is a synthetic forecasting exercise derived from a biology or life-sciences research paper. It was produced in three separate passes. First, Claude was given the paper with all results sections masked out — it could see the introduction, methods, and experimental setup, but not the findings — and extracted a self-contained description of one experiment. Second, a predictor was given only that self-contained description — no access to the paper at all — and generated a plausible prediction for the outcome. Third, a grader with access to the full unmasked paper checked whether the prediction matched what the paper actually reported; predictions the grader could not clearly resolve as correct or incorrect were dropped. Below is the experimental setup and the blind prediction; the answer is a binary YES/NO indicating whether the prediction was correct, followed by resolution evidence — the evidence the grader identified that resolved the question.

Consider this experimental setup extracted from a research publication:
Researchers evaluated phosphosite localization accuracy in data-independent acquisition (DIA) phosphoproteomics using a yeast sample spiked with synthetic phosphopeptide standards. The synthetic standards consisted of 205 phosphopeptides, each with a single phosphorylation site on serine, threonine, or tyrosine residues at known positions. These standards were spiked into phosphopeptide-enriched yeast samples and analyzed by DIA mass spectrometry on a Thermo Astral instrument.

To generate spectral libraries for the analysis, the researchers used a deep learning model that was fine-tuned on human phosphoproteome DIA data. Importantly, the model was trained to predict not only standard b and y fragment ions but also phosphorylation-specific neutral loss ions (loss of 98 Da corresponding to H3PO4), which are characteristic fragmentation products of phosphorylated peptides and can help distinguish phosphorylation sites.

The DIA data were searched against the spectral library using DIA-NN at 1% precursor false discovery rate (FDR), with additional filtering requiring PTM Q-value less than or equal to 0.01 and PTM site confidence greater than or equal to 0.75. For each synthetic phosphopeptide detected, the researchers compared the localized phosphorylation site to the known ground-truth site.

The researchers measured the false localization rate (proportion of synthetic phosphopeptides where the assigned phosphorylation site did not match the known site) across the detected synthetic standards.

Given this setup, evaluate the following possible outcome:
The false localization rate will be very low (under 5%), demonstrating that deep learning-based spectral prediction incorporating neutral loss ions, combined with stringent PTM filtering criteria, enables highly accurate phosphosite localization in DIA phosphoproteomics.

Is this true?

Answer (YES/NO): YES